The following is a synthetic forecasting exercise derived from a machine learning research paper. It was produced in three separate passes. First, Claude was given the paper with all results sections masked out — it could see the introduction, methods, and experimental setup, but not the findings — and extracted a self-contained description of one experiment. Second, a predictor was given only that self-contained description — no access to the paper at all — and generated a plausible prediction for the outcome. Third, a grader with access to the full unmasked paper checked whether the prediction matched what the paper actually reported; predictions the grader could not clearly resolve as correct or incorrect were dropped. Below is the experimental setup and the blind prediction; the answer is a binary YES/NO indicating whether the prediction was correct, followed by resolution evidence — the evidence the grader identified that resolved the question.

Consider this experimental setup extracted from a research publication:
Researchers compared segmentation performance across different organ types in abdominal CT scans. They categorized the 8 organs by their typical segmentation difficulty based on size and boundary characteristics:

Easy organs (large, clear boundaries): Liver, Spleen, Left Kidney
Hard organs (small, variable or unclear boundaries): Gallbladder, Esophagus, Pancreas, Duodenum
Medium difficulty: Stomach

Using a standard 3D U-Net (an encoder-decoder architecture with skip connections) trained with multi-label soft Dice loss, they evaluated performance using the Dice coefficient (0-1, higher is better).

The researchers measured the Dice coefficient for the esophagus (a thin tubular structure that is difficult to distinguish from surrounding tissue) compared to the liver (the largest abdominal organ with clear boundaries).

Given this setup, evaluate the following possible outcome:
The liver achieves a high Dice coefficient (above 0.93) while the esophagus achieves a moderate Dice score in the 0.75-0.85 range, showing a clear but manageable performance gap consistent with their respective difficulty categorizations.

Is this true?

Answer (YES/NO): NO